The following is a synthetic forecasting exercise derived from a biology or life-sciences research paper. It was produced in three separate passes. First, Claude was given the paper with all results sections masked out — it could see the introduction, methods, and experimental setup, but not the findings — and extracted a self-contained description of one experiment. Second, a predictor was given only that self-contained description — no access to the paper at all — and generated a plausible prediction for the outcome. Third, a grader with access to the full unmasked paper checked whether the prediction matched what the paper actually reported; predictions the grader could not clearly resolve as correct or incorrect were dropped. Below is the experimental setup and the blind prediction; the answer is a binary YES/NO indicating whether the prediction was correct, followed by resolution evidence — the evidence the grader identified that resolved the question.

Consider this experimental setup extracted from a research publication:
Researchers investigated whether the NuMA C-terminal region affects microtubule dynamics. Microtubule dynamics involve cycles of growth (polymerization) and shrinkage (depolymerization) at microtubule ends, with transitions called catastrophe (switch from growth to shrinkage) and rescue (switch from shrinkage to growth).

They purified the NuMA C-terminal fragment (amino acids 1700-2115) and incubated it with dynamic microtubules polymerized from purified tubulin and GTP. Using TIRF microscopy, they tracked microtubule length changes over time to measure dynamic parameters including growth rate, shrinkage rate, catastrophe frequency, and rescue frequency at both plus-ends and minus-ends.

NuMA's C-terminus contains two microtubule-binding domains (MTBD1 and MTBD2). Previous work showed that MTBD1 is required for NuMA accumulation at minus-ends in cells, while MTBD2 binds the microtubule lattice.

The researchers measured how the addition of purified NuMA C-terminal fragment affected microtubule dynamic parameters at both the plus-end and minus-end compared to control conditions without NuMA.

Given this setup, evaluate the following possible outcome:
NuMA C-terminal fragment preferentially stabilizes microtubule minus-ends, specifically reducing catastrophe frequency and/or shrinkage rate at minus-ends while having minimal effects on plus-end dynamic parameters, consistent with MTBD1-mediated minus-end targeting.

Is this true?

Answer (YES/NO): NO